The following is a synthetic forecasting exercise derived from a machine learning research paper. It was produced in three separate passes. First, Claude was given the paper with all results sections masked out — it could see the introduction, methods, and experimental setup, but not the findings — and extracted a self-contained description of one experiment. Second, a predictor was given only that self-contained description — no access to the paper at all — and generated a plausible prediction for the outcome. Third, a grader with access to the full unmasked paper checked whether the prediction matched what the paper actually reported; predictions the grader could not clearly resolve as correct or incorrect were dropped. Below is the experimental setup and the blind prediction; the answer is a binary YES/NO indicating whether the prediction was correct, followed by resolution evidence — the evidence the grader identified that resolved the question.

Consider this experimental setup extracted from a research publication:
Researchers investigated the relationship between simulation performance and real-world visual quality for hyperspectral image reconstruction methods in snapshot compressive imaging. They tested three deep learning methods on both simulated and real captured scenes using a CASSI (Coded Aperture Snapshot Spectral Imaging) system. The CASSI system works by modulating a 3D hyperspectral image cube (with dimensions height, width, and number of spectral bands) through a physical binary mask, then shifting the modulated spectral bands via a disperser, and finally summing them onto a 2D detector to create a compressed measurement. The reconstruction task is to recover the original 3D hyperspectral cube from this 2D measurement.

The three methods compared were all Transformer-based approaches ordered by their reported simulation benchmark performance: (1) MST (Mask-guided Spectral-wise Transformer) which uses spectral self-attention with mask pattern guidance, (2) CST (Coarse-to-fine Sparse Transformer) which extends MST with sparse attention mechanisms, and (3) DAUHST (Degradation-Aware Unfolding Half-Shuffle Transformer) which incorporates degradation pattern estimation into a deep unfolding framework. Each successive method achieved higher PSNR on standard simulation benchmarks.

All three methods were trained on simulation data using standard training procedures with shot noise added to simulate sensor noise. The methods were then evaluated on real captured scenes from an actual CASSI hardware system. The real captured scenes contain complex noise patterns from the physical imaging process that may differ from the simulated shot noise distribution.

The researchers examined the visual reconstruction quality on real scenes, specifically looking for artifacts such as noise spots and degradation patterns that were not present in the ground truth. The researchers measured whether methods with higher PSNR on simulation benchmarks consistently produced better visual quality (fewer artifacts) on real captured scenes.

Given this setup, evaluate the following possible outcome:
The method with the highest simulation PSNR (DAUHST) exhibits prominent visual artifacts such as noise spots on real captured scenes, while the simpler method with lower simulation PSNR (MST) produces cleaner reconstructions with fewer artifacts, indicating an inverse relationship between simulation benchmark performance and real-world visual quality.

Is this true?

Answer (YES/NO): YES